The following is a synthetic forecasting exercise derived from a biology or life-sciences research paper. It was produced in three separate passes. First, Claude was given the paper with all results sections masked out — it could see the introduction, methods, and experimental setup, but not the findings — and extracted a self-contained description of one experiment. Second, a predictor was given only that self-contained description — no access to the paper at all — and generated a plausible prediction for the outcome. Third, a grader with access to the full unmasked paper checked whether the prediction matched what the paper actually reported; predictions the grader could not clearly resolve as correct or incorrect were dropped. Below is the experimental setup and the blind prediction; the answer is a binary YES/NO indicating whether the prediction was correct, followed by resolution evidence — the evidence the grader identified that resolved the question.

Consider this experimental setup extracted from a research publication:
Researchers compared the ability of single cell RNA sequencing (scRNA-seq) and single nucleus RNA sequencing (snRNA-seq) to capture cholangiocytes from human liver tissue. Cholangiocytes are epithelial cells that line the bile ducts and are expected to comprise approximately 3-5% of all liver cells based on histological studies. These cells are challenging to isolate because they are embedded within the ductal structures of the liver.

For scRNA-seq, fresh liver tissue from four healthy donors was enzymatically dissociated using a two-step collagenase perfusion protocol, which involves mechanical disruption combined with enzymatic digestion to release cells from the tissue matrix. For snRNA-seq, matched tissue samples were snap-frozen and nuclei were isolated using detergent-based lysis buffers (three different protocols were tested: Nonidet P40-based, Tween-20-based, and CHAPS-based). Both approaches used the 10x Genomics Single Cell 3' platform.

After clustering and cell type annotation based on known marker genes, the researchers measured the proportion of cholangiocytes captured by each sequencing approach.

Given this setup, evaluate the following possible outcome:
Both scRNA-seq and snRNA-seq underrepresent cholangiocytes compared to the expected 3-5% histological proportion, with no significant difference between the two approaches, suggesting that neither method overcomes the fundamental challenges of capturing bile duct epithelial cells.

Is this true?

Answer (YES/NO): NO